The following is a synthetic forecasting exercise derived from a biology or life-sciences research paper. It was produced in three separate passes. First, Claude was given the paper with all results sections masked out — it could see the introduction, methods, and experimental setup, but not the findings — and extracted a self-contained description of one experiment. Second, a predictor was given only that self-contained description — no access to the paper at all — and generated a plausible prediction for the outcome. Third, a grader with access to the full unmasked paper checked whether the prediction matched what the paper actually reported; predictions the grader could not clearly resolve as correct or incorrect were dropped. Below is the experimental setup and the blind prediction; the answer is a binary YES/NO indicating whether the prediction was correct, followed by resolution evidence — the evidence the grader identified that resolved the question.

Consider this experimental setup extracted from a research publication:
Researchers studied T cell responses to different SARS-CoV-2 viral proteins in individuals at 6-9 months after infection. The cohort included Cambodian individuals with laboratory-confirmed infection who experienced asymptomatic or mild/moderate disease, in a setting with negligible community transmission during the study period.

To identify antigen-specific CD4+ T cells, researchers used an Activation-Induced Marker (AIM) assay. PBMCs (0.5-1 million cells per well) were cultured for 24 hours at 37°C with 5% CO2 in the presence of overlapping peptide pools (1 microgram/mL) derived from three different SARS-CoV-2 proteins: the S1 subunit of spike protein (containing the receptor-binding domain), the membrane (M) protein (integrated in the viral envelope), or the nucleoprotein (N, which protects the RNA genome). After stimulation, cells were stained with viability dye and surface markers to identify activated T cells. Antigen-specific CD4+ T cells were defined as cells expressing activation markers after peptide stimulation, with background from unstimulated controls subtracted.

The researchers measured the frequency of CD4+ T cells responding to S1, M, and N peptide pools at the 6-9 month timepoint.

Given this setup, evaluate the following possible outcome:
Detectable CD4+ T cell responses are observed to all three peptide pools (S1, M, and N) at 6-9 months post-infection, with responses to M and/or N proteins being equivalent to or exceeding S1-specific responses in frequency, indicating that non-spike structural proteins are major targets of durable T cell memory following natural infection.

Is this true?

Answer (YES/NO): YES